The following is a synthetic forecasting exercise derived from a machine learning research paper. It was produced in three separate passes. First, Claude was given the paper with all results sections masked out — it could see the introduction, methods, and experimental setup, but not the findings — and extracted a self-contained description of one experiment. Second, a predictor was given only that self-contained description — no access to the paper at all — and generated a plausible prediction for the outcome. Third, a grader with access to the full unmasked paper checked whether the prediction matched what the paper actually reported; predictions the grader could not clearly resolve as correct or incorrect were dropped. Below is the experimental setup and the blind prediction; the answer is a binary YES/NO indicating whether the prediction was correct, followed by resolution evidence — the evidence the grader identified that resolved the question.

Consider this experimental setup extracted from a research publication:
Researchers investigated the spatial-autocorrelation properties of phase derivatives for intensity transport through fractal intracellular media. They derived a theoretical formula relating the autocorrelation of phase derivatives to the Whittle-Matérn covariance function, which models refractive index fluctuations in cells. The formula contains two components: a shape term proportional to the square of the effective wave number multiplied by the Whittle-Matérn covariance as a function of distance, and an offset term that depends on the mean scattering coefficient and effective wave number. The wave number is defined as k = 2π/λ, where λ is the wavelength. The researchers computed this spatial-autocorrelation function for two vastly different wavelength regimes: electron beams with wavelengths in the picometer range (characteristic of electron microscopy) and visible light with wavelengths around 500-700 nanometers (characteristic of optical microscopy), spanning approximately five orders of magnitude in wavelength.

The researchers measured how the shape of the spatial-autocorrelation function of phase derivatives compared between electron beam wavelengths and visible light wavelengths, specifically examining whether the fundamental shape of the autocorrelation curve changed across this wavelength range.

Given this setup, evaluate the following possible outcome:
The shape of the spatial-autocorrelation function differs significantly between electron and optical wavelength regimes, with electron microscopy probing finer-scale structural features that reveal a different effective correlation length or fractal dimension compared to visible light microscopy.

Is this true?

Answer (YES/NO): NO